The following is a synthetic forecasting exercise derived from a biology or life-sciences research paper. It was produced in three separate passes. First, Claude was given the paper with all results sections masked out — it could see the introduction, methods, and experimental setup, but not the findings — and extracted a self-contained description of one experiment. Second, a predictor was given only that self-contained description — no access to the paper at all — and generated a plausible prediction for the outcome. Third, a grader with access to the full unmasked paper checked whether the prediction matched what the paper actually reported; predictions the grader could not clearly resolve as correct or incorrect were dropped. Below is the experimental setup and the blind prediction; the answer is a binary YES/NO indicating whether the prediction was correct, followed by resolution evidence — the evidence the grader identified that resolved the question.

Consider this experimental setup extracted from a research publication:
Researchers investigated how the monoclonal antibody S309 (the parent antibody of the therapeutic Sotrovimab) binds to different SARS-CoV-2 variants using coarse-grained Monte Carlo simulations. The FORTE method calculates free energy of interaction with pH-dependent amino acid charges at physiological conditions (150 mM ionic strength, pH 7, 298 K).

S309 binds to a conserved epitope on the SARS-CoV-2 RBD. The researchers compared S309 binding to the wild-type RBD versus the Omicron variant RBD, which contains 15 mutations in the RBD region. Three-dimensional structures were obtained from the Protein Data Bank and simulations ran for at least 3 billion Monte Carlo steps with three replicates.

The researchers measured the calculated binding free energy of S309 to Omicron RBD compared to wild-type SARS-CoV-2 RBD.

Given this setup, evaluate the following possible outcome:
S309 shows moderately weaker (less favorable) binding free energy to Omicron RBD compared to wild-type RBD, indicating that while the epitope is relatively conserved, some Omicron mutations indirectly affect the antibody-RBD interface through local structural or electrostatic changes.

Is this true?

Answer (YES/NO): NO